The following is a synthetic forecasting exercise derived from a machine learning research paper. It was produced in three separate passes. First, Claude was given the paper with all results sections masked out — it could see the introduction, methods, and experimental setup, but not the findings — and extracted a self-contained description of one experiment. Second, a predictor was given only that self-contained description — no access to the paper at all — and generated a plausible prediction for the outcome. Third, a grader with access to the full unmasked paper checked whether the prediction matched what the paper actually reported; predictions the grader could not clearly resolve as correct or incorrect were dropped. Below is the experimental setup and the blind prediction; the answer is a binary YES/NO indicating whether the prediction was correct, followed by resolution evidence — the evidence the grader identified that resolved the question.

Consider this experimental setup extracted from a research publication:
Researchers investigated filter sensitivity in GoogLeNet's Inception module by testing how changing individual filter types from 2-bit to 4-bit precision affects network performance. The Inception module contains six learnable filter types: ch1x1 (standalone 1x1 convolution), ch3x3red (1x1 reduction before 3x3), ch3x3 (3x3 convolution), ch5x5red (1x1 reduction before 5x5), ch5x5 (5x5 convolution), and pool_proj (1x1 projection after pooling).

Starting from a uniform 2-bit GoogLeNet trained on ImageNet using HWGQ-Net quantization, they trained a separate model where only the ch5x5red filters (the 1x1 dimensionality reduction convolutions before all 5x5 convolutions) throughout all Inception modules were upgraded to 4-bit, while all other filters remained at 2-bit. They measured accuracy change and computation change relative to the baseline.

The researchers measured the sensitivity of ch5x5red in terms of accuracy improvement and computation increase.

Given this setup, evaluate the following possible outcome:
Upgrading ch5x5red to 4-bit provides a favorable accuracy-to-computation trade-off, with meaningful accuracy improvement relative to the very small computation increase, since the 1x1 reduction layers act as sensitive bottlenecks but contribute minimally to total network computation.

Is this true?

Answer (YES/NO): NO